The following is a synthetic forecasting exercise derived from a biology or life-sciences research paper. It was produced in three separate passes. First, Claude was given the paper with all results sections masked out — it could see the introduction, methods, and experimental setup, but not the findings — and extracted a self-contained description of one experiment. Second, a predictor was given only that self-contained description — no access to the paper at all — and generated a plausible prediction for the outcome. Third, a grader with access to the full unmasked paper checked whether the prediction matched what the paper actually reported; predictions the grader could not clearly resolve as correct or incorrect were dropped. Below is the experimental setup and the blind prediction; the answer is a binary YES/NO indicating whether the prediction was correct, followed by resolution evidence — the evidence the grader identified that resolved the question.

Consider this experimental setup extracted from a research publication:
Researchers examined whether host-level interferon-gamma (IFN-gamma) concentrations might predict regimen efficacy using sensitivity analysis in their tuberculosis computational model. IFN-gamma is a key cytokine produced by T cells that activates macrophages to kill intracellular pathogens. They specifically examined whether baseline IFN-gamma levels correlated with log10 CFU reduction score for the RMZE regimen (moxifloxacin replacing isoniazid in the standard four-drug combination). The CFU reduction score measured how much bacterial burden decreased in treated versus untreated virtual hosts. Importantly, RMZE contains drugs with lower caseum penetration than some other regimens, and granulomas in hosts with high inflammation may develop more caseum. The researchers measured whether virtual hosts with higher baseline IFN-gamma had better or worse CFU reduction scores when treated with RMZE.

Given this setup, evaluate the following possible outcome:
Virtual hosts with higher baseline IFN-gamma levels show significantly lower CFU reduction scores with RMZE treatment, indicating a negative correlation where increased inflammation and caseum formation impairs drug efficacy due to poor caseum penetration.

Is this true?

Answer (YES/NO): YES